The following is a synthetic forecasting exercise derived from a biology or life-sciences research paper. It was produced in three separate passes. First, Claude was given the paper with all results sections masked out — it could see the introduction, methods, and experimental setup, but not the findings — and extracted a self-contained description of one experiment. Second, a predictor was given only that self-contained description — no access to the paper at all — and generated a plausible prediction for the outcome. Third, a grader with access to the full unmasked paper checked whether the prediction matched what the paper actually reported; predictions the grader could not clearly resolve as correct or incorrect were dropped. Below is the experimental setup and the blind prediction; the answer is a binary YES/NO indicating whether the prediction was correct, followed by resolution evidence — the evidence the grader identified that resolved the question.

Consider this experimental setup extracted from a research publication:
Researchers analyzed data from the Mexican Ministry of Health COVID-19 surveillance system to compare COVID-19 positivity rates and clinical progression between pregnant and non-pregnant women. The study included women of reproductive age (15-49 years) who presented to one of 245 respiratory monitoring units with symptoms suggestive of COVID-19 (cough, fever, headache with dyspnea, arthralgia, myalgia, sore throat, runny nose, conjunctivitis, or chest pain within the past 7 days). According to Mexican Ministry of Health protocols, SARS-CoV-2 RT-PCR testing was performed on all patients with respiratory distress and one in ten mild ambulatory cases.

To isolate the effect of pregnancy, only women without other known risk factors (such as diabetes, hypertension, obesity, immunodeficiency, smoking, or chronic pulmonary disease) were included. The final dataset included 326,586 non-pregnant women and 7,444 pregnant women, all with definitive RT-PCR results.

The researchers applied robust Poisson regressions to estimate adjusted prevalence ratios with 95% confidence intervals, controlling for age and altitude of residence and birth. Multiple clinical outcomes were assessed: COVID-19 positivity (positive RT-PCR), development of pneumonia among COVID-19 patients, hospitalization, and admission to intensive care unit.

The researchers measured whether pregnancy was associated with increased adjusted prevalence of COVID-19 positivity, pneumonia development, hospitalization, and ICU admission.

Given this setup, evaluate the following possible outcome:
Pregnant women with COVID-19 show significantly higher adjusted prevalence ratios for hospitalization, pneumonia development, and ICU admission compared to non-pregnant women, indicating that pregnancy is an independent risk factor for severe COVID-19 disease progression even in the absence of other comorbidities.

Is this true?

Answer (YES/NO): YES